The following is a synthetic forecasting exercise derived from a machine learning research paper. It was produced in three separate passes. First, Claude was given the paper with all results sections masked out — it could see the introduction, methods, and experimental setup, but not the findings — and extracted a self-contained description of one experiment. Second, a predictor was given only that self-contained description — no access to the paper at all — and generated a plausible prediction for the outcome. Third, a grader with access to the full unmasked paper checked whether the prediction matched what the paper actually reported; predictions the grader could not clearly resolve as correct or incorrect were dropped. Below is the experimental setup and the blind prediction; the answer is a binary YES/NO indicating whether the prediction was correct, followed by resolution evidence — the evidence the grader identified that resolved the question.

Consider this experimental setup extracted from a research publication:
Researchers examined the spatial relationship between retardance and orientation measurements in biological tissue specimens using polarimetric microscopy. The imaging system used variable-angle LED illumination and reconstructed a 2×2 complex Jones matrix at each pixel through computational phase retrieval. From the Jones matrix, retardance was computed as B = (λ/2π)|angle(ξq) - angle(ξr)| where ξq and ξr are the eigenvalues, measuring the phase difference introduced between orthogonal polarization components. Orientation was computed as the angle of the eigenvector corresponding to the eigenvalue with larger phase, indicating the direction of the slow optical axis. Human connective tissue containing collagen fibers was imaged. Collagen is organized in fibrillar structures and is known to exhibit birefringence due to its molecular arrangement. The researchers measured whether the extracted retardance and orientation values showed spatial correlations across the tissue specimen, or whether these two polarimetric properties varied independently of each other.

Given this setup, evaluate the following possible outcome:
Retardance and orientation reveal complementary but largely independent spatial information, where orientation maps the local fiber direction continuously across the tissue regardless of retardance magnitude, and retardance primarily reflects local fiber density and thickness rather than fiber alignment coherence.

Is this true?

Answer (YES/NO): NO